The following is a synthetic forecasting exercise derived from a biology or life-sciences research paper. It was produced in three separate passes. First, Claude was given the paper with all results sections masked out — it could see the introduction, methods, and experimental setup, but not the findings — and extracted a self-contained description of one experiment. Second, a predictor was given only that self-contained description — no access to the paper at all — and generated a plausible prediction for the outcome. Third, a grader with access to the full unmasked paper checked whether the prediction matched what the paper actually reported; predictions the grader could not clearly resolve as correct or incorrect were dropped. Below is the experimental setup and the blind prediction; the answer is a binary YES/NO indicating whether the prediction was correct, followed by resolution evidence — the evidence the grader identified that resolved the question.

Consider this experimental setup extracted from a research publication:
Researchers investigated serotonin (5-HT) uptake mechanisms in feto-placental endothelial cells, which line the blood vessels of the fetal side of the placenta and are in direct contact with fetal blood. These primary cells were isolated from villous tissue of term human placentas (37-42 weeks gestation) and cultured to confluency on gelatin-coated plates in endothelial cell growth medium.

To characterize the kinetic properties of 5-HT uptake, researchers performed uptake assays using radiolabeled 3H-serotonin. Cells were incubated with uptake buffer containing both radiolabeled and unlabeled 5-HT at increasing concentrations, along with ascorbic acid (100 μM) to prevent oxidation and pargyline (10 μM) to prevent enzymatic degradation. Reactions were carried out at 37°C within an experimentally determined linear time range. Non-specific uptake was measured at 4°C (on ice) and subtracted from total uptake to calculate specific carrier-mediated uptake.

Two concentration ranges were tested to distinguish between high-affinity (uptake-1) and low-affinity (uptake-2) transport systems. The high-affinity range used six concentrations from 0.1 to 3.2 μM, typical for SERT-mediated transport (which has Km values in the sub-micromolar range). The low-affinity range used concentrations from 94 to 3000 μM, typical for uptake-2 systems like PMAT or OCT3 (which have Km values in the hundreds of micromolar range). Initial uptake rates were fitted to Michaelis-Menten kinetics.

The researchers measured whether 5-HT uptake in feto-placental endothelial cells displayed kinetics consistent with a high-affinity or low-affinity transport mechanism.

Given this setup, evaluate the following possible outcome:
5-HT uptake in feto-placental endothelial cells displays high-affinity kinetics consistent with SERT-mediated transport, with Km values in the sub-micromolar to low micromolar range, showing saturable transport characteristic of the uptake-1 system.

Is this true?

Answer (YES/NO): NO